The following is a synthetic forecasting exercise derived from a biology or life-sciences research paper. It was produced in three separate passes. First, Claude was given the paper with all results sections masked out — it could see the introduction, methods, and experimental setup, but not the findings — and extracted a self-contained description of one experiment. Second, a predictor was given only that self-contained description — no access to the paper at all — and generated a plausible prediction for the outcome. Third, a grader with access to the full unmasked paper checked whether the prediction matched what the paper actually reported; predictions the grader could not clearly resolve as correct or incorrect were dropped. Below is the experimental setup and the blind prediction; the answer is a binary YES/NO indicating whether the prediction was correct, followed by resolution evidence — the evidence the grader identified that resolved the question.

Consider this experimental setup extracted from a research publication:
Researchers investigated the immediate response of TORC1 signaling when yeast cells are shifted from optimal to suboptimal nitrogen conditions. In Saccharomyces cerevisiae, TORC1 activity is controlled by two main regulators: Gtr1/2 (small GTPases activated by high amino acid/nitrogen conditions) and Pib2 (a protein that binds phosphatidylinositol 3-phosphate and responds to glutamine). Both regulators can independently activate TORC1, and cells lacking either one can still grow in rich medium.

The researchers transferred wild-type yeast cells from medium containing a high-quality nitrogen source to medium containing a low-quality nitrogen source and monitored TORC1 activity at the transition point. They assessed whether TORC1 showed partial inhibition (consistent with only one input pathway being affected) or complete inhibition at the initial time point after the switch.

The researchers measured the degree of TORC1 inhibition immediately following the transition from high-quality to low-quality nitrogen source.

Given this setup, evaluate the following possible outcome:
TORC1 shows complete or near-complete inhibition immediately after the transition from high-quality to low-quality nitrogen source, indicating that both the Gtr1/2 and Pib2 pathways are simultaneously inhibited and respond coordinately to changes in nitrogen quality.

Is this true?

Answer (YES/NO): YES